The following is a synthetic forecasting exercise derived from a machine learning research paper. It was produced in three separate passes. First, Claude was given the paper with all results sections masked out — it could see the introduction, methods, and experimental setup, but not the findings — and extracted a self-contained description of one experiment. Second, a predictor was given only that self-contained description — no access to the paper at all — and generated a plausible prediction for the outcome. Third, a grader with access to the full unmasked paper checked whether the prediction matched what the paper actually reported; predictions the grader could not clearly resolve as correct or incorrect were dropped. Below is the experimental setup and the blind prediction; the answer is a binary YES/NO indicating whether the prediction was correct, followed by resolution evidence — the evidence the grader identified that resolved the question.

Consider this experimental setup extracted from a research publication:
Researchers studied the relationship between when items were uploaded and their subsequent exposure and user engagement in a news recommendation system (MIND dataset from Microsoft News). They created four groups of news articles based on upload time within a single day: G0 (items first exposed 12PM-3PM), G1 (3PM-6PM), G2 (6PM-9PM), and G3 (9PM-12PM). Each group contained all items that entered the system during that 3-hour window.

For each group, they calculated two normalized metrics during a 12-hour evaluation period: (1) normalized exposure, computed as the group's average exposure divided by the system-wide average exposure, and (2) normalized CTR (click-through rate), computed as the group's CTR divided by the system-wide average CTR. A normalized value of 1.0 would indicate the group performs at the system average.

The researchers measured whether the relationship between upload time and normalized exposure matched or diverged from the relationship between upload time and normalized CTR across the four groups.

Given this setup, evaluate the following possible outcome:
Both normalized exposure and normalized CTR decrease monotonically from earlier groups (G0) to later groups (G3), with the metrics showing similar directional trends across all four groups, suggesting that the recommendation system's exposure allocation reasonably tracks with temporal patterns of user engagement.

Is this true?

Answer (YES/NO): NO